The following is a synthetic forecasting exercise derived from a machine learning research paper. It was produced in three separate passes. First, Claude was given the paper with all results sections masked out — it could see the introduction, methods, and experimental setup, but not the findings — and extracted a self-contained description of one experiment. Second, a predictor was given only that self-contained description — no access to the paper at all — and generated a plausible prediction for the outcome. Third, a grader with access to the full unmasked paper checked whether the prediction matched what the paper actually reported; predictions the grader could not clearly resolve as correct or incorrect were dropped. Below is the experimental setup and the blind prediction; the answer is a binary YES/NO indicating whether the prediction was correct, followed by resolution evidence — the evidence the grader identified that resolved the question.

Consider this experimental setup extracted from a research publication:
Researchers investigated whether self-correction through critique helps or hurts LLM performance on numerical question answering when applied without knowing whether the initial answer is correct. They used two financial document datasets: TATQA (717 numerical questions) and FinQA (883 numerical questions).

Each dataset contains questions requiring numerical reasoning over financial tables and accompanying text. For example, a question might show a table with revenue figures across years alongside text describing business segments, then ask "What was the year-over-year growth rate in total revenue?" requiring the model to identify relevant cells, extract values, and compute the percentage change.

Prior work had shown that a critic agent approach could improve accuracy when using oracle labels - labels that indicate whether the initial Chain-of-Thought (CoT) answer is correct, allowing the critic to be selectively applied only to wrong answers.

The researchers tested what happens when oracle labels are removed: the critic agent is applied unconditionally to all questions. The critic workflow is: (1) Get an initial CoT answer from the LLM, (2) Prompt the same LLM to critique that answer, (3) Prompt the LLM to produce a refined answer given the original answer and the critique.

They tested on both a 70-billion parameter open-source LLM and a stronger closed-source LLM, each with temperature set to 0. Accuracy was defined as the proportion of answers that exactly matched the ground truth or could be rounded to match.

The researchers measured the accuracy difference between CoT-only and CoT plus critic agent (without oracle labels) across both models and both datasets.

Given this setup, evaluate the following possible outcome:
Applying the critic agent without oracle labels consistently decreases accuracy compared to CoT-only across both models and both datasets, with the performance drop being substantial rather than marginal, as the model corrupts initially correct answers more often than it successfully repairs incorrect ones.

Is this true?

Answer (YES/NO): NO